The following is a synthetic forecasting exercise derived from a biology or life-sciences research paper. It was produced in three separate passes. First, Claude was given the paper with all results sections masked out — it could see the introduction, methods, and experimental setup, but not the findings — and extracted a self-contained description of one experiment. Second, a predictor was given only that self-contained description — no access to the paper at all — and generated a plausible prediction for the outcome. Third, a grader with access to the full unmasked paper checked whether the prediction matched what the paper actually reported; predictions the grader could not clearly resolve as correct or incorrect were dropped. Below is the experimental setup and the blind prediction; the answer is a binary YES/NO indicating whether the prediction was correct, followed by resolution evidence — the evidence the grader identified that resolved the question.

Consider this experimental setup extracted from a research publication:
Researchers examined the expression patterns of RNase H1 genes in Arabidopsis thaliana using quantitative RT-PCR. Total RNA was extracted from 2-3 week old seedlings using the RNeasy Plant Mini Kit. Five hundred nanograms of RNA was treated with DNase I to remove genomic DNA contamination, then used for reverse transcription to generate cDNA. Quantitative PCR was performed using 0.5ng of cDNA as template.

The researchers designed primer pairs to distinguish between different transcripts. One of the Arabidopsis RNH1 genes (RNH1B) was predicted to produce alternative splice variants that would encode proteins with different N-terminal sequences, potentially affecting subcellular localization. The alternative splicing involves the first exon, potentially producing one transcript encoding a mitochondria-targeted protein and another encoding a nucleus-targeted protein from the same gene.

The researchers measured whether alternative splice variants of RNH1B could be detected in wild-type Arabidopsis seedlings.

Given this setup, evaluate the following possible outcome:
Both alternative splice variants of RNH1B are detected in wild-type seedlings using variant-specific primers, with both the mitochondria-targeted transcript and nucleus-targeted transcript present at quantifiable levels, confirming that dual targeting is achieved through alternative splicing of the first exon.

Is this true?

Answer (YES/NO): NO